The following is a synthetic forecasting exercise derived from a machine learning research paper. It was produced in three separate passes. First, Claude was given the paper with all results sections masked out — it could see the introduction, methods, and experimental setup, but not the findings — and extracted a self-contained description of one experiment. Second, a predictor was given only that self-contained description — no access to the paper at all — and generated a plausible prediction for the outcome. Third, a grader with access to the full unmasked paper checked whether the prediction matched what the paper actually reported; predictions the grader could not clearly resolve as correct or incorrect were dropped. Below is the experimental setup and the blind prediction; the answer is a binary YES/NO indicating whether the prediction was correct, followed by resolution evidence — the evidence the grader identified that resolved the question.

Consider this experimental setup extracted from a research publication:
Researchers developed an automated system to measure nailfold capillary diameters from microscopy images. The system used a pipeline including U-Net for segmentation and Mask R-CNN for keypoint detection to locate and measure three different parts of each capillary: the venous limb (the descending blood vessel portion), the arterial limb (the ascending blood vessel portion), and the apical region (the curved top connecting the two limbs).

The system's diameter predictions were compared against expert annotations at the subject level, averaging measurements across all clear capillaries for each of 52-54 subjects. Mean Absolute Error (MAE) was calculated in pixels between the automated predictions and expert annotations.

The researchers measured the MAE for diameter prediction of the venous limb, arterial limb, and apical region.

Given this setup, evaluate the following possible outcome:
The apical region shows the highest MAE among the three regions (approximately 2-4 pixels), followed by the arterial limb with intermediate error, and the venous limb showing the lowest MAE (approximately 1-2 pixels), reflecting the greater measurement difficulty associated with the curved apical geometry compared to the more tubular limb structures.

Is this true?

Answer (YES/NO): NO